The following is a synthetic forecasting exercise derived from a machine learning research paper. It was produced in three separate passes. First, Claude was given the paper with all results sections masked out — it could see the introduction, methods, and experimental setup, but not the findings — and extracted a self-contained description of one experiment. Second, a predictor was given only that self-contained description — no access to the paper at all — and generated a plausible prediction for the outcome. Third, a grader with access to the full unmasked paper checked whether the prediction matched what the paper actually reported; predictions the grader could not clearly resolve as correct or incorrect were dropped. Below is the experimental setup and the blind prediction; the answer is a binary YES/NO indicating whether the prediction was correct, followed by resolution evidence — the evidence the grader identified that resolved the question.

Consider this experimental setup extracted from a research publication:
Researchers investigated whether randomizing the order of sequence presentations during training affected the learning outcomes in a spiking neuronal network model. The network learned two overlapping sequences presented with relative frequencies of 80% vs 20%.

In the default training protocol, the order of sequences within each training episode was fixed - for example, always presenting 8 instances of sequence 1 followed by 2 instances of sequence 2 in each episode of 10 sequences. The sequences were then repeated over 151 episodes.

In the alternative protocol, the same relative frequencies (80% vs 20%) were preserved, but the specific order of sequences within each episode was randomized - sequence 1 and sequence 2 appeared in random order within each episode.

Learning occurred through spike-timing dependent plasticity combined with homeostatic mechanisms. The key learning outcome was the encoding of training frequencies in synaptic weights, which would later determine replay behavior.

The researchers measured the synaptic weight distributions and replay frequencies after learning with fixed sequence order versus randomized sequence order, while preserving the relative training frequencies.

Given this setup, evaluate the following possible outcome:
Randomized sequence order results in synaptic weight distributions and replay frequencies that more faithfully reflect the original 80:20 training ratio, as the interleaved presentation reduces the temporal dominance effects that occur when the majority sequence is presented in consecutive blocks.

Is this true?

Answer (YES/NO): NO